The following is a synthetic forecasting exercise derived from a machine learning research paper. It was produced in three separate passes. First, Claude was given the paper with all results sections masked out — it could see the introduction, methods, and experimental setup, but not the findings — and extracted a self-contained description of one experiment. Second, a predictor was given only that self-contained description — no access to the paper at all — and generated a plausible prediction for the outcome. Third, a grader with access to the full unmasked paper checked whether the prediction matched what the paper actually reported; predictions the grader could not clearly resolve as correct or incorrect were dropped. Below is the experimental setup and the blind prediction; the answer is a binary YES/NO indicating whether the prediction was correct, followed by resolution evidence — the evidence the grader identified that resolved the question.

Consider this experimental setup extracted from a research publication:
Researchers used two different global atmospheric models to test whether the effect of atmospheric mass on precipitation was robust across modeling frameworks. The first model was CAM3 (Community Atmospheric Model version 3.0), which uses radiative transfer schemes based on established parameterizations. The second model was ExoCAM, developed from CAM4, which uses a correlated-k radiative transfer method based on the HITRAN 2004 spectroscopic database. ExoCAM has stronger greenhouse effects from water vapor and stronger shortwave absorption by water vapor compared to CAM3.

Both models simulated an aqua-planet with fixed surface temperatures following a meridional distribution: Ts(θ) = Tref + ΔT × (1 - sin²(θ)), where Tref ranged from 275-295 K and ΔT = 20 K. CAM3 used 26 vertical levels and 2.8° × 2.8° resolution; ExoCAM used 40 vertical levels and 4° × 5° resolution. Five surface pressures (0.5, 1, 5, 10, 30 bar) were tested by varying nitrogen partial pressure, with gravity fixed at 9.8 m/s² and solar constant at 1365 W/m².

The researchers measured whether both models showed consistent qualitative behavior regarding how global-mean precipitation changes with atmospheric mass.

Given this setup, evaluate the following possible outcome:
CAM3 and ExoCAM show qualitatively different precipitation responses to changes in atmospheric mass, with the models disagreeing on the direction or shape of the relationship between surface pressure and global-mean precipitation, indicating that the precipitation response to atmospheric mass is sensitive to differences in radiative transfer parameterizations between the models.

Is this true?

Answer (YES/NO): NO